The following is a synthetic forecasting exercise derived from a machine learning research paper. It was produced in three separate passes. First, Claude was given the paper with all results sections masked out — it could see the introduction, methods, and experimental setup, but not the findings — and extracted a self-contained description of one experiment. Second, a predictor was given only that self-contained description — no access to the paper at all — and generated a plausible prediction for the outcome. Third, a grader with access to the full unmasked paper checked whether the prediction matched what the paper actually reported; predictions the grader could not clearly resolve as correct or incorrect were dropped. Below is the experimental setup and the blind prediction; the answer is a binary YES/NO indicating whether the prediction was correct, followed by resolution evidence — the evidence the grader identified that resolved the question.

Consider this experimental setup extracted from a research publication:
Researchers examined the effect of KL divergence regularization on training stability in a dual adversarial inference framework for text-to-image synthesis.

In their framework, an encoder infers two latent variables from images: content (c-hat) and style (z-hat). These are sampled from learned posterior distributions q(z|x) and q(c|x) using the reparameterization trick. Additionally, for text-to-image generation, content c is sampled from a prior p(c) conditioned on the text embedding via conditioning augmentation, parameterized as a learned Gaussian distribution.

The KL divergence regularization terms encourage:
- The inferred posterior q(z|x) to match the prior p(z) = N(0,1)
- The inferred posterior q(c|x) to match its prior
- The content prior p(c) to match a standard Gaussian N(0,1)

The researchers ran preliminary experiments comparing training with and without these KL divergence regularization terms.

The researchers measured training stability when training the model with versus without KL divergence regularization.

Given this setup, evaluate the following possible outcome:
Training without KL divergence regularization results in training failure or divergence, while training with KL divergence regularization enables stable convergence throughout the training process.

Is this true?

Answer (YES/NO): YES